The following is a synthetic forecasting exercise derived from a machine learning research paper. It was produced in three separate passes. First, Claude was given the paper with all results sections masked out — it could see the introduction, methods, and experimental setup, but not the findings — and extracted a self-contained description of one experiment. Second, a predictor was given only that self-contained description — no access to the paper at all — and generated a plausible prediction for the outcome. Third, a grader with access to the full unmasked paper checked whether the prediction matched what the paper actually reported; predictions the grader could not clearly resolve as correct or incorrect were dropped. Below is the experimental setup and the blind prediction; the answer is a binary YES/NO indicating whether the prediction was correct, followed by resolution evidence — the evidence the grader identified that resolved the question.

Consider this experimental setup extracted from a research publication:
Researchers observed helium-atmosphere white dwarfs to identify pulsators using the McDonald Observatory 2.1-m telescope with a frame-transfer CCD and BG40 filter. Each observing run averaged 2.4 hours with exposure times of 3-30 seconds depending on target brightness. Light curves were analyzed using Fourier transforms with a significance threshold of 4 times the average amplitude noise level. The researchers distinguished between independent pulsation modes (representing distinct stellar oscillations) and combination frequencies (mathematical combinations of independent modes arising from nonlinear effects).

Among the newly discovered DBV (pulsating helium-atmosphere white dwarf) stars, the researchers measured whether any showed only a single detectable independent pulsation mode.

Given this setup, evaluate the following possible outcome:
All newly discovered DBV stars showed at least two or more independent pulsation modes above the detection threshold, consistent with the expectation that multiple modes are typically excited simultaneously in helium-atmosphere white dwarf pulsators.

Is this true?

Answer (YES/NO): NO